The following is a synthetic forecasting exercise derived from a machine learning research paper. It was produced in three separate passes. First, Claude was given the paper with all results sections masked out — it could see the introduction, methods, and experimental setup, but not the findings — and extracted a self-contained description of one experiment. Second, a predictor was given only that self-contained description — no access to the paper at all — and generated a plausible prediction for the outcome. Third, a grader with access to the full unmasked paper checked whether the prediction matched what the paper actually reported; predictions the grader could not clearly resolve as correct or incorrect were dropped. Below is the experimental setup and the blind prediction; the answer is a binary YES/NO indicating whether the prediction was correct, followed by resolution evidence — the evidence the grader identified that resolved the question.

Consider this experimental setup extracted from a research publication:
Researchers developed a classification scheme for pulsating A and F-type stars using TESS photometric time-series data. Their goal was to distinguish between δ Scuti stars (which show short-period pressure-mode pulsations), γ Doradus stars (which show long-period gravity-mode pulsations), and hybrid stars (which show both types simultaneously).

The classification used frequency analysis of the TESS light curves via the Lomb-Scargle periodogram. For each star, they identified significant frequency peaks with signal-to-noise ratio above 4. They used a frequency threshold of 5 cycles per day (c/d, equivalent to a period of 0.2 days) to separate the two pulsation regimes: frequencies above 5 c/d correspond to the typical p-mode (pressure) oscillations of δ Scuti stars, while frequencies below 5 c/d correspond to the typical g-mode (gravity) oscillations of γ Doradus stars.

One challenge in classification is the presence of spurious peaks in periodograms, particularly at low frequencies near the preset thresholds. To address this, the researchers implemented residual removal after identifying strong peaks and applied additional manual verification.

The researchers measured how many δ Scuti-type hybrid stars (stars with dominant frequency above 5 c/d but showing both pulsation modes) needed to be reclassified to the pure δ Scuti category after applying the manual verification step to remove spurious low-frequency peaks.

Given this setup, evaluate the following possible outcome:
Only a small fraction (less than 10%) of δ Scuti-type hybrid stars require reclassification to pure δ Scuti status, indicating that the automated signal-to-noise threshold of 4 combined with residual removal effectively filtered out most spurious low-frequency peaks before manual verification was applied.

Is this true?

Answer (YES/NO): YES